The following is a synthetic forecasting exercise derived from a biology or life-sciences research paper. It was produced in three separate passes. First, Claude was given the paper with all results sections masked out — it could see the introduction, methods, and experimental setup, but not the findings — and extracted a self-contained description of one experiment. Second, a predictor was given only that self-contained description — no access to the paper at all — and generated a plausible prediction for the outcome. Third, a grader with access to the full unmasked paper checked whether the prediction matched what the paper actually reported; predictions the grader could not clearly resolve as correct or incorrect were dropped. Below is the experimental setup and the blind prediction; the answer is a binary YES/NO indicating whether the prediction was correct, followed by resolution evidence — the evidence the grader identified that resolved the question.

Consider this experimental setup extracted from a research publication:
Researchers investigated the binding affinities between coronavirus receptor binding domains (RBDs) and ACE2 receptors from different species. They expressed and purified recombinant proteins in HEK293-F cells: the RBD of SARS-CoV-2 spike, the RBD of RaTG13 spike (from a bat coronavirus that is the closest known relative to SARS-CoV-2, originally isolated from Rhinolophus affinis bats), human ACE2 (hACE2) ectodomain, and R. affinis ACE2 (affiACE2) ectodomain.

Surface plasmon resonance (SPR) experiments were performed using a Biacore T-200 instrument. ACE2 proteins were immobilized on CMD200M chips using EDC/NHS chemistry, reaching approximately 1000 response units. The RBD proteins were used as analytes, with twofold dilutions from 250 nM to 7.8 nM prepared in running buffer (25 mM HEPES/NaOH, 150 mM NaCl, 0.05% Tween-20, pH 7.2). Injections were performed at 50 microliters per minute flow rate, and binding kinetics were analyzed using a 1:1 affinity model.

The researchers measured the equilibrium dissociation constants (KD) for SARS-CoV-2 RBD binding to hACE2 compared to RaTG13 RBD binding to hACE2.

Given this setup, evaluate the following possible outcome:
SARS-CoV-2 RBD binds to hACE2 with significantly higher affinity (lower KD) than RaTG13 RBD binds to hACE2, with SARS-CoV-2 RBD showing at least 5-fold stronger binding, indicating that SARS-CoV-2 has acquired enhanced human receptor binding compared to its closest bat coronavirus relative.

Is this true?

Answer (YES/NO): NO